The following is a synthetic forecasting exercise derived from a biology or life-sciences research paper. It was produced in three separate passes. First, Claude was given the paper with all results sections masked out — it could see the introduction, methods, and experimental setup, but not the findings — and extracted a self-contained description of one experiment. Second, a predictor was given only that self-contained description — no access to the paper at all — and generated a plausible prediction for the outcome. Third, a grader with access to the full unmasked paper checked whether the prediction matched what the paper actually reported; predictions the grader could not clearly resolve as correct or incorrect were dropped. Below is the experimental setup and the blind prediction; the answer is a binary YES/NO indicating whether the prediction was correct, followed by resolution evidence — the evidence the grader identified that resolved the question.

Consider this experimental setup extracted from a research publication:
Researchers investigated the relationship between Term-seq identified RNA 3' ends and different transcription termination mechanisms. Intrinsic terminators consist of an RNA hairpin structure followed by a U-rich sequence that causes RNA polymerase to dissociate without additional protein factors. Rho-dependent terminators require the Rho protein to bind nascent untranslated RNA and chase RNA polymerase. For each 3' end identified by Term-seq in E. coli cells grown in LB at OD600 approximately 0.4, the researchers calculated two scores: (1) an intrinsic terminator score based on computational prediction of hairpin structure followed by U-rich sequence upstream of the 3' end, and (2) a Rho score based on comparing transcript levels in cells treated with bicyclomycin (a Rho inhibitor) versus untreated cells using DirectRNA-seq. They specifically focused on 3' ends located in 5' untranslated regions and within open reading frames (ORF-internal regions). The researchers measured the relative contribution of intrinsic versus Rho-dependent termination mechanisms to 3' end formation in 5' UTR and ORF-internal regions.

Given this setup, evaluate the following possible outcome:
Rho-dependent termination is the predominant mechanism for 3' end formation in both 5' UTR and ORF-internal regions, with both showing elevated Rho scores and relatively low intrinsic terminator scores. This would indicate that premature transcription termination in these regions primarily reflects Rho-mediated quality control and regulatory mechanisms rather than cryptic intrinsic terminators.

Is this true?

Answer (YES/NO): NO